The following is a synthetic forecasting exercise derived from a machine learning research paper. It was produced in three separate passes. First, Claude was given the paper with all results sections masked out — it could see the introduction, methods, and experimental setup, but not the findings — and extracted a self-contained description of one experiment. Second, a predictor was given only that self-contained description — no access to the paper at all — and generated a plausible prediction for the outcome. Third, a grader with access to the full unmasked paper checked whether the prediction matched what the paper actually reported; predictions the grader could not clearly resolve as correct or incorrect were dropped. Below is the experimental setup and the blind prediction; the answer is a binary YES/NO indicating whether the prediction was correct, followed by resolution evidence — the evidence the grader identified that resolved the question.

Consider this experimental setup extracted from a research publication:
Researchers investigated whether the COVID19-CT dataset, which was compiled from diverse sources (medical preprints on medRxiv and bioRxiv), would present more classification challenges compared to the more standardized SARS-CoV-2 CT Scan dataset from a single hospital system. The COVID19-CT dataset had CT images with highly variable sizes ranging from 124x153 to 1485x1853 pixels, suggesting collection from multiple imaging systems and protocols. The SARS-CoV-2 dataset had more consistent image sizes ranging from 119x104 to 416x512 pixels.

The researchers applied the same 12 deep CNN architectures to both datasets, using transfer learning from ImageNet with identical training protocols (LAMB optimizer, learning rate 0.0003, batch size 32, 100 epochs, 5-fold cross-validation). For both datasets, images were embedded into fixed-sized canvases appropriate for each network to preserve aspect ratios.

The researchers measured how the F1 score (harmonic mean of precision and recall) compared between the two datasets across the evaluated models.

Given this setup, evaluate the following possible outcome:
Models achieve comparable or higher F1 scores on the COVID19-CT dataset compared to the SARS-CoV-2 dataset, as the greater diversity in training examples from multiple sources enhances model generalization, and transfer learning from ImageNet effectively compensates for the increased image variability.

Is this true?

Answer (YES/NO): NO